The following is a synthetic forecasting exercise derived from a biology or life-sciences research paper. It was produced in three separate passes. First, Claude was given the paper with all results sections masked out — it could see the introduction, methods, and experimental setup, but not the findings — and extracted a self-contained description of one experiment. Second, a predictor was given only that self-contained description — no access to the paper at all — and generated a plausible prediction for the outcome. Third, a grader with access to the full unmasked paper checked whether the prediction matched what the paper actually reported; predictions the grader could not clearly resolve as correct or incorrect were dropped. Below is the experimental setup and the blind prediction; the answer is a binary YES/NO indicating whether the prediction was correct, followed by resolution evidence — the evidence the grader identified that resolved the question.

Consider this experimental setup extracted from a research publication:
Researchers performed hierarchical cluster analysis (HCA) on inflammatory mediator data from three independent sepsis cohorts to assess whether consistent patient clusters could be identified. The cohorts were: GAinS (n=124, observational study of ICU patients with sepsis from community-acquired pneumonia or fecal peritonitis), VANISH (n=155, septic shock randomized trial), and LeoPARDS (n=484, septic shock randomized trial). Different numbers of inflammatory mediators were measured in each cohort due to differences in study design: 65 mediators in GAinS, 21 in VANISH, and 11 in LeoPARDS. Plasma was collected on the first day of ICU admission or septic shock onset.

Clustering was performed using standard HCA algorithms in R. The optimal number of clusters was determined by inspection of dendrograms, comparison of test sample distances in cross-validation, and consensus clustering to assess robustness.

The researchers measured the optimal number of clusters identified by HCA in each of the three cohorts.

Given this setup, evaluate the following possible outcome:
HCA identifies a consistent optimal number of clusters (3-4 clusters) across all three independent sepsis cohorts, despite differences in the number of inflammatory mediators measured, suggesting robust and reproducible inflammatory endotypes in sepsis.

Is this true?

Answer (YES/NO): NO